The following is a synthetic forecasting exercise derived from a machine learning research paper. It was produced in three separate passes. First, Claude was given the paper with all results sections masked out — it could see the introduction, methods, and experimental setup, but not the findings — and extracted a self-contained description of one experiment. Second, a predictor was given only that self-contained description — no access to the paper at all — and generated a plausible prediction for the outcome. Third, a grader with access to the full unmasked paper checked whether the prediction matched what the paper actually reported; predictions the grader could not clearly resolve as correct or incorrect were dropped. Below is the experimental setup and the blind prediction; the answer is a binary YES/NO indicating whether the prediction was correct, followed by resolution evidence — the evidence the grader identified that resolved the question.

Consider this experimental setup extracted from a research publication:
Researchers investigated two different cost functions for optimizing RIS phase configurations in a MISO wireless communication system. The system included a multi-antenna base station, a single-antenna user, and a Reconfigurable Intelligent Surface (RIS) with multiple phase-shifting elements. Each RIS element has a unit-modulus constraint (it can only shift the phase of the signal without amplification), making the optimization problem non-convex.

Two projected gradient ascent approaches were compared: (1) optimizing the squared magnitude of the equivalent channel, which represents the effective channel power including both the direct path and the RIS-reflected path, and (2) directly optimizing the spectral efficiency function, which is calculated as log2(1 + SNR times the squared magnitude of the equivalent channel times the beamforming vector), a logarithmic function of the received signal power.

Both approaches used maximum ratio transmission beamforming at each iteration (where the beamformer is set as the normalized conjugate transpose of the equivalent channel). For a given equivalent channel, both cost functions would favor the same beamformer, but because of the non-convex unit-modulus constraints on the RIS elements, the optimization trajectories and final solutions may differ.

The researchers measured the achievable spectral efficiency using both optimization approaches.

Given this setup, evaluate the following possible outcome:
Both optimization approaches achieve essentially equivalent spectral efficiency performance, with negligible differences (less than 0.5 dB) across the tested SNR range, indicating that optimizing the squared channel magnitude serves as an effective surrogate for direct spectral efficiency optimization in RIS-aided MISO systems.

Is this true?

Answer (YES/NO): NO